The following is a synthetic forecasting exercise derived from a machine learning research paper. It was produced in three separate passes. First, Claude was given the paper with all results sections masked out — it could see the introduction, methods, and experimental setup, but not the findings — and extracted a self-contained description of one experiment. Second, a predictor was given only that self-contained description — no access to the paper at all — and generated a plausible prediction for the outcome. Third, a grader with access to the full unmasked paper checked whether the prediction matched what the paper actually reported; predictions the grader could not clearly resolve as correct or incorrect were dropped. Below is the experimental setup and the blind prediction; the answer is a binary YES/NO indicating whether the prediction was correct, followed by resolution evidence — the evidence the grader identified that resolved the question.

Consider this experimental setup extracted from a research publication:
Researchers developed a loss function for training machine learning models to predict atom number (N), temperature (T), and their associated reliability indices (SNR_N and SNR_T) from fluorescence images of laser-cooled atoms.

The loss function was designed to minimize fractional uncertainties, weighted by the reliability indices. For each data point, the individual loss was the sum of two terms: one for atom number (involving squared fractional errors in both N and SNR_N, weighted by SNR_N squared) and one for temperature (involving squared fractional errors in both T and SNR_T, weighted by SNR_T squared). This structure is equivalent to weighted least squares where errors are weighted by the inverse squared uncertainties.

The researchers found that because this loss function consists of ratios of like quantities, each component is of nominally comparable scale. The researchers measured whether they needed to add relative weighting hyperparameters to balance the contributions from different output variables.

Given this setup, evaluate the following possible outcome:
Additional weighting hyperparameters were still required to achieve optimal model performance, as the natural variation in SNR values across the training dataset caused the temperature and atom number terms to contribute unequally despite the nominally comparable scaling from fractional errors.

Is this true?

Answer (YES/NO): NO